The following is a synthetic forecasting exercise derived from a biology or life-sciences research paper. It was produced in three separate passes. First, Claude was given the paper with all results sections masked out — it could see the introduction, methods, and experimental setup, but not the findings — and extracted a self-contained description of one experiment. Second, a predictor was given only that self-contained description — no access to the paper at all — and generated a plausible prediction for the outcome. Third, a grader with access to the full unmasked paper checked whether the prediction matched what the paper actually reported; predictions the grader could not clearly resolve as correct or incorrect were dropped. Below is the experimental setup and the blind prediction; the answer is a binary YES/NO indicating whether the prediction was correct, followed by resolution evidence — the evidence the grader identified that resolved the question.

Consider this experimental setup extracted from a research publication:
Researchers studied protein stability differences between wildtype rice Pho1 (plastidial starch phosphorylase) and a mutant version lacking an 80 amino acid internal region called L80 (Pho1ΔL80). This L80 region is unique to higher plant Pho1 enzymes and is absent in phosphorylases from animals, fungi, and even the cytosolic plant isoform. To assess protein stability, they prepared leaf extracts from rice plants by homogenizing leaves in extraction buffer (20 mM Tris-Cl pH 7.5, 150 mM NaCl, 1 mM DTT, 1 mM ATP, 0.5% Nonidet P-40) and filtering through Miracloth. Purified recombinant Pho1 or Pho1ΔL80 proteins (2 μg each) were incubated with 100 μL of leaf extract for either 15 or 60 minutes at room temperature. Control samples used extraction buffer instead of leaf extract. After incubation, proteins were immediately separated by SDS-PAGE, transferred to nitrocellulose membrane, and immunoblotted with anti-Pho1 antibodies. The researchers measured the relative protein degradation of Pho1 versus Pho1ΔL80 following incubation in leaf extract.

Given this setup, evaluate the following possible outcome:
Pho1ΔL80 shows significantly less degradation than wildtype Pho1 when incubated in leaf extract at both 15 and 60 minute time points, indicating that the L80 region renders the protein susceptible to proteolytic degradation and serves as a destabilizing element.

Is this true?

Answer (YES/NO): NO